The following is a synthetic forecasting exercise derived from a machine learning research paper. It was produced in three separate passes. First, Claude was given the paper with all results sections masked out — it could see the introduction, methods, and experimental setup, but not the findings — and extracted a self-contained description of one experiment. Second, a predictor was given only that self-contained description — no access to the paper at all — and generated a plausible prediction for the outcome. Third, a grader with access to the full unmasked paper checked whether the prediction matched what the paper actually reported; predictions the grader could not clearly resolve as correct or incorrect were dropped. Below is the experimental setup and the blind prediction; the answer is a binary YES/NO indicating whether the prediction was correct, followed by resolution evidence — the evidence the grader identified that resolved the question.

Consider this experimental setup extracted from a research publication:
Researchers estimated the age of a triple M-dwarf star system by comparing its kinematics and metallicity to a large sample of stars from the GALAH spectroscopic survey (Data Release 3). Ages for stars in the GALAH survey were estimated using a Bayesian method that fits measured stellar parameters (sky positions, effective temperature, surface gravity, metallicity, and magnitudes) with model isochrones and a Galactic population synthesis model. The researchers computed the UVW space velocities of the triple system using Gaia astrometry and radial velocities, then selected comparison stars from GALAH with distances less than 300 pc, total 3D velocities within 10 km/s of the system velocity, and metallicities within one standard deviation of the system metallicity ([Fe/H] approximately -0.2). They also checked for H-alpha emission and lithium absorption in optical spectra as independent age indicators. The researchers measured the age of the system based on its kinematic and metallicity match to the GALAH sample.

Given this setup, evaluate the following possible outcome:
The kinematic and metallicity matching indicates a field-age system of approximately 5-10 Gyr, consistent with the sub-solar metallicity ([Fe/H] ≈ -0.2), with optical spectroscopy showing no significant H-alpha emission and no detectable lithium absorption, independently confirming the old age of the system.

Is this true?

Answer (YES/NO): YES